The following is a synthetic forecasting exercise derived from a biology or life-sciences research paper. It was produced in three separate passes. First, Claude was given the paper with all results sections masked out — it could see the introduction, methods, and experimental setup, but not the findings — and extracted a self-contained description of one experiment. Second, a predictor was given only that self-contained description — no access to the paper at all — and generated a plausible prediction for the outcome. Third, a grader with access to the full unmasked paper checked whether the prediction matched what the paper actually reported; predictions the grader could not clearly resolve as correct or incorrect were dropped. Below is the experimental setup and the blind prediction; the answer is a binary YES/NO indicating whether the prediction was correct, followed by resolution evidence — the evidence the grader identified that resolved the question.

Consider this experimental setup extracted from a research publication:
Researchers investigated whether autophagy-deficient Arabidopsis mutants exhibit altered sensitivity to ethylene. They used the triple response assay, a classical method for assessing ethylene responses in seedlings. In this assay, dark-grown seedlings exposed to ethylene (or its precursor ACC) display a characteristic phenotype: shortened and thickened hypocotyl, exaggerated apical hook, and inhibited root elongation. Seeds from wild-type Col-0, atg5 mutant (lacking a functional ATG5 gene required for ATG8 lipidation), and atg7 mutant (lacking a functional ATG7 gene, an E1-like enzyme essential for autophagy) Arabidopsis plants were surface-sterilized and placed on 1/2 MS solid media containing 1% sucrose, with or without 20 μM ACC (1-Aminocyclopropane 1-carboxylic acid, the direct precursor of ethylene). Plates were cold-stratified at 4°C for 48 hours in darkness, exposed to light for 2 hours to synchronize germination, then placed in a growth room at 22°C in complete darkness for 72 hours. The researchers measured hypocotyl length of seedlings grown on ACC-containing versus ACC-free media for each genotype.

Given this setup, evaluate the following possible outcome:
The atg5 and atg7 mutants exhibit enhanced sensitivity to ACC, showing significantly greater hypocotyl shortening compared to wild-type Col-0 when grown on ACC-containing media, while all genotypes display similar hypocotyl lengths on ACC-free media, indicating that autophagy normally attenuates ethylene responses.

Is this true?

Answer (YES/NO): NO